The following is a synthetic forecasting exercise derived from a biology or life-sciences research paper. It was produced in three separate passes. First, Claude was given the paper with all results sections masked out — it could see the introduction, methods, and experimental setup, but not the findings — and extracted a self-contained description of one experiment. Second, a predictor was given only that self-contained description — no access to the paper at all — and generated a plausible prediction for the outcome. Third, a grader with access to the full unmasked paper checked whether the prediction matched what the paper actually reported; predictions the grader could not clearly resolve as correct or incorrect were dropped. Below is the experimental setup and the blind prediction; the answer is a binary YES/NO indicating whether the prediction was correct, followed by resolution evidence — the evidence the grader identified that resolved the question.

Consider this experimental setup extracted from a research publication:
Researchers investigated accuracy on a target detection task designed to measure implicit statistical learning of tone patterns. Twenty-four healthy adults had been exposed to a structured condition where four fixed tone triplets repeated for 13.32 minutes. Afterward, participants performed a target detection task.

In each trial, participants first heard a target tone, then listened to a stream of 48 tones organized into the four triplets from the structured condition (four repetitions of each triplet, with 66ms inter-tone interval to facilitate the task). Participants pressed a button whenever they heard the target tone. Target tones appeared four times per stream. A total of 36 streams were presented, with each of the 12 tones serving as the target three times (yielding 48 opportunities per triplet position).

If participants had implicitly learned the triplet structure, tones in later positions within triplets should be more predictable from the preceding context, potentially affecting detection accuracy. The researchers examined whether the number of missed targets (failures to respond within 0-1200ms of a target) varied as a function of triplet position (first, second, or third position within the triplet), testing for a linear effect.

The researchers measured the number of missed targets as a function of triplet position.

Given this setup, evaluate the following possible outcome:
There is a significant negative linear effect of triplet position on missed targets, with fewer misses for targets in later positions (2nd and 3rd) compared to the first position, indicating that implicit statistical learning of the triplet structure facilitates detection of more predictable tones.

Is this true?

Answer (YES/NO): NO